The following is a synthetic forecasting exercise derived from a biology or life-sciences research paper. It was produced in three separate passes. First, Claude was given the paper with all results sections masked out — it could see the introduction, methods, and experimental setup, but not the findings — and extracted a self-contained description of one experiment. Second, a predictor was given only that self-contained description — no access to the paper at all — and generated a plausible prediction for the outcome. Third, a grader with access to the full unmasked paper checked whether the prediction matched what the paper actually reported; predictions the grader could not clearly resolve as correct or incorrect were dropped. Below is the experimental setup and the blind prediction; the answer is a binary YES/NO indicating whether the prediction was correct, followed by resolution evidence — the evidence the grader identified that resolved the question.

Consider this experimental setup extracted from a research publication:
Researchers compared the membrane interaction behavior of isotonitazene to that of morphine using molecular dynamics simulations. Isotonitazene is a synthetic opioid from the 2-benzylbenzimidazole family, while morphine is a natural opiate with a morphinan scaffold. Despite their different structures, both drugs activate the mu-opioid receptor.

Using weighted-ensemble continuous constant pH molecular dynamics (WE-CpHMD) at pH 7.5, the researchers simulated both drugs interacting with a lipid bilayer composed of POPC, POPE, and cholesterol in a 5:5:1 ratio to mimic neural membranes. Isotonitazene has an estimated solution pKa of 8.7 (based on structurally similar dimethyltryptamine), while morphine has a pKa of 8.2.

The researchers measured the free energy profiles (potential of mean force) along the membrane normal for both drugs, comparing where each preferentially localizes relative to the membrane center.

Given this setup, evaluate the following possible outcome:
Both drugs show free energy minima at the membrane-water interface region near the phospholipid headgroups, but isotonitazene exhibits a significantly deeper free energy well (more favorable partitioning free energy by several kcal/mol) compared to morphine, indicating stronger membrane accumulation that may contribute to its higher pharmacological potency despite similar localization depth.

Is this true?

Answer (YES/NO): NO